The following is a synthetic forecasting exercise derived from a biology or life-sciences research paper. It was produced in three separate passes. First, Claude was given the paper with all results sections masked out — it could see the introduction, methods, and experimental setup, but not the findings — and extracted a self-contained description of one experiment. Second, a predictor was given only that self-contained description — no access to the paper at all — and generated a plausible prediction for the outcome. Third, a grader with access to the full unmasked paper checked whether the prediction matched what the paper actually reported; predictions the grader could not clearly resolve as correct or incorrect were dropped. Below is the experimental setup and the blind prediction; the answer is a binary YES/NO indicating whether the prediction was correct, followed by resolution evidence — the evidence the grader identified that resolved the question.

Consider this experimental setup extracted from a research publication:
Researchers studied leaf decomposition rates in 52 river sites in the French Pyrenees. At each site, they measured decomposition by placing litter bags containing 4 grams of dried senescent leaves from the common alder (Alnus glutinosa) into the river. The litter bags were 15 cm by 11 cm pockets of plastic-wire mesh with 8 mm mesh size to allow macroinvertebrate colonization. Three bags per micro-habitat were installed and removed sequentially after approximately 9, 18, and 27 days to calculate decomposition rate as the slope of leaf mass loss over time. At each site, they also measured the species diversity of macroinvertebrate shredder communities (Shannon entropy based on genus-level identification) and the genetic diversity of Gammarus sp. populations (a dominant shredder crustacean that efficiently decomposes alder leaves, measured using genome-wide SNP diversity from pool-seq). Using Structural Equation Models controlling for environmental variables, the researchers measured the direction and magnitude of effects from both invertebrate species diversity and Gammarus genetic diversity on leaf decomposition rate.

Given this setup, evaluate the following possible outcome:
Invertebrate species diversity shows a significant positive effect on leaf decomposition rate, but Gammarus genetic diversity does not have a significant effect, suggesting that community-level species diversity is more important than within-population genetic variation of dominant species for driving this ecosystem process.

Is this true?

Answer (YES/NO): NO